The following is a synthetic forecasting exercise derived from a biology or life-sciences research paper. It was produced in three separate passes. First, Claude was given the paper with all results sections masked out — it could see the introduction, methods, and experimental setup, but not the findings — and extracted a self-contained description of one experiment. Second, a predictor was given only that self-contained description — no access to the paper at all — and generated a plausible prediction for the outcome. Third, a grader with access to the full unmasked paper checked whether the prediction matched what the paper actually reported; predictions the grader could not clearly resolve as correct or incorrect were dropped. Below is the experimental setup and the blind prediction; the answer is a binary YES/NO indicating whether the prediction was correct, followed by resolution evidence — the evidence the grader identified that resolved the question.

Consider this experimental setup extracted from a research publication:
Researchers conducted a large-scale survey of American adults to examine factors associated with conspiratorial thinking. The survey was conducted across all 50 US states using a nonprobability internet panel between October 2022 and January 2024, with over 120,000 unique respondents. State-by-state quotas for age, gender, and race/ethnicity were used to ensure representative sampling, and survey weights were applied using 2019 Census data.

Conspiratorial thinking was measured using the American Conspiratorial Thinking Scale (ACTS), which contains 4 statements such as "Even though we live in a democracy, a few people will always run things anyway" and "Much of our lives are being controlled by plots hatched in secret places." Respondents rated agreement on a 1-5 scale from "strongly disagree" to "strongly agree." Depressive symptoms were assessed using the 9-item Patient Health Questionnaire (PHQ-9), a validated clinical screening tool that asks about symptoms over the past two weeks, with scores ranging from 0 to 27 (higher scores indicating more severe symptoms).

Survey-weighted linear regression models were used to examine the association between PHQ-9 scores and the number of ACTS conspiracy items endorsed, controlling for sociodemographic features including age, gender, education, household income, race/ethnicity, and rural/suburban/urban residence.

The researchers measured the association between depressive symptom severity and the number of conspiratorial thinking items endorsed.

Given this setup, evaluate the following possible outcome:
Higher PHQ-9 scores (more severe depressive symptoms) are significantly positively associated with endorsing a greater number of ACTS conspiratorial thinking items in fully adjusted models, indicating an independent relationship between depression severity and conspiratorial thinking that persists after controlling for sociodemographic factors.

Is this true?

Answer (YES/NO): YES